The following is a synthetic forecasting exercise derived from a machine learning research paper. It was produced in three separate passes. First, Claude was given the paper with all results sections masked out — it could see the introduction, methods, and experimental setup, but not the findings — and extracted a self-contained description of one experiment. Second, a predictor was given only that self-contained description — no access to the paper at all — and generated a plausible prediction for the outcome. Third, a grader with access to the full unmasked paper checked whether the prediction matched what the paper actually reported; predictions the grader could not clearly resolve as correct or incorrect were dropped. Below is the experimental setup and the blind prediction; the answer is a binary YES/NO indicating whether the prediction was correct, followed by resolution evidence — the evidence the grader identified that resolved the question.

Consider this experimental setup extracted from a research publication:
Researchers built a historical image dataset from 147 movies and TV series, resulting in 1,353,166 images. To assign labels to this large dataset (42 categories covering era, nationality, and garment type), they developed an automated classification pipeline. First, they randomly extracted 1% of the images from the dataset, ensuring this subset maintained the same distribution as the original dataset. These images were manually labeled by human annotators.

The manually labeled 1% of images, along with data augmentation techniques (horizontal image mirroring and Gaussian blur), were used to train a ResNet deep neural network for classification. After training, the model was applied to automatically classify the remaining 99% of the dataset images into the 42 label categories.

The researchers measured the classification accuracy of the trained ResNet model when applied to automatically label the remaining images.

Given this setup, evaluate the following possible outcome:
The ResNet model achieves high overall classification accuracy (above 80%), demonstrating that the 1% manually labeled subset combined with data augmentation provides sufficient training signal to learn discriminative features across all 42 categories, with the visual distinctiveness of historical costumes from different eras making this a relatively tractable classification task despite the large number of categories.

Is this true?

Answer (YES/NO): YES